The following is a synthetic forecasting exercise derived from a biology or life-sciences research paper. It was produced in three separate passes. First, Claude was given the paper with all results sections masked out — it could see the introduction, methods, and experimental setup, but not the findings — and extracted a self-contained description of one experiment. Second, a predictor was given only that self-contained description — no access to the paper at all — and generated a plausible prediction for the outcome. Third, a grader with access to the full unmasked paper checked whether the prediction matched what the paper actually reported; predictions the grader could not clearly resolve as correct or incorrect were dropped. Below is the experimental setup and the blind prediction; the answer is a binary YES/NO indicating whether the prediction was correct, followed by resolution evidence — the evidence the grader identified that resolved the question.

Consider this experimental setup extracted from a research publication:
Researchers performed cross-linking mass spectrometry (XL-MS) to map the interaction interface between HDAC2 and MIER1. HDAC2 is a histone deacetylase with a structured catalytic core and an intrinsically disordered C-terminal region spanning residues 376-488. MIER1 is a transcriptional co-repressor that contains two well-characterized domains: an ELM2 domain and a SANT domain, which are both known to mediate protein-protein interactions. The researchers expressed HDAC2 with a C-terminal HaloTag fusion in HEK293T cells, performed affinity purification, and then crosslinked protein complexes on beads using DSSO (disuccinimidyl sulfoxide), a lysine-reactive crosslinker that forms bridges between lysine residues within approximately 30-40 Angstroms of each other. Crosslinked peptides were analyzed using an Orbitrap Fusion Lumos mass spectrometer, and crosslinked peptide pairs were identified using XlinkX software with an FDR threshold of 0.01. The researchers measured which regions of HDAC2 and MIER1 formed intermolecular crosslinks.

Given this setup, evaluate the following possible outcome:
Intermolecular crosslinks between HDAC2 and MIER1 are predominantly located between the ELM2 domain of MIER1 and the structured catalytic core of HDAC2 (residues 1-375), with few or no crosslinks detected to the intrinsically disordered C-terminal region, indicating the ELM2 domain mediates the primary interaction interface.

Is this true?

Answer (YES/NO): NO